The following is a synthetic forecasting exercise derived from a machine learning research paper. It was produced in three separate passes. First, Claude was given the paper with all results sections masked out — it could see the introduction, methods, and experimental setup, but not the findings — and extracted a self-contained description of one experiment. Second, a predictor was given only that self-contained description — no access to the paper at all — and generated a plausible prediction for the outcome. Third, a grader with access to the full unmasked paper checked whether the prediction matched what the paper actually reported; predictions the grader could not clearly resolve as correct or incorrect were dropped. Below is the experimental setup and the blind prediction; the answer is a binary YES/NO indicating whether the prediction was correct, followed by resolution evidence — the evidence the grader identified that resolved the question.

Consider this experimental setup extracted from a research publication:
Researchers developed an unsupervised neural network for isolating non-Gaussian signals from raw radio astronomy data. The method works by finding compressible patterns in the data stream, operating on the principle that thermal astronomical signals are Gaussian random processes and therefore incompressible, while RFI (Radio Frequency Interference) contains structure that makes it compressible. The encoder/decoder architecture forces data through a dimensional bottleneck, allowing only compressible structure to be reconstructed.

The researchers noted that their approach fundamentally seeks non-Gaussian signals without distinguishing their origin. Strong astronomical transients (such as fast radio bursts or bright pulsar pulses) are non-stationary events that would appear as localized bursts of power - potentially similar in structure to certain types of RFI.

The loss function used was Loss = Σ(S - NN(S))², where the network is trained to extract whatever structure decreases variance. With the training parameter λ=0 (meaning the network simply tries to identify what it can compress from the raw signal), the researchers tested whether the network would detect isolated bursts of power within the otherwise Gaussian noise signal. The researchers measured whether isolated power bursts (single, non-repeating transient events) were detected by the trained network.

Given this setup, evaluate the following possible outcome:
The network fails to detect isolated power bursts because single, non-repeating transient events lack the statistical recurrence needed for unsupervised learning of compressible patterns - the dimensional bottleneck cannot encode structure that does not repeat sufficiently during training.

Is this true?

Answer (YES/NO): NO